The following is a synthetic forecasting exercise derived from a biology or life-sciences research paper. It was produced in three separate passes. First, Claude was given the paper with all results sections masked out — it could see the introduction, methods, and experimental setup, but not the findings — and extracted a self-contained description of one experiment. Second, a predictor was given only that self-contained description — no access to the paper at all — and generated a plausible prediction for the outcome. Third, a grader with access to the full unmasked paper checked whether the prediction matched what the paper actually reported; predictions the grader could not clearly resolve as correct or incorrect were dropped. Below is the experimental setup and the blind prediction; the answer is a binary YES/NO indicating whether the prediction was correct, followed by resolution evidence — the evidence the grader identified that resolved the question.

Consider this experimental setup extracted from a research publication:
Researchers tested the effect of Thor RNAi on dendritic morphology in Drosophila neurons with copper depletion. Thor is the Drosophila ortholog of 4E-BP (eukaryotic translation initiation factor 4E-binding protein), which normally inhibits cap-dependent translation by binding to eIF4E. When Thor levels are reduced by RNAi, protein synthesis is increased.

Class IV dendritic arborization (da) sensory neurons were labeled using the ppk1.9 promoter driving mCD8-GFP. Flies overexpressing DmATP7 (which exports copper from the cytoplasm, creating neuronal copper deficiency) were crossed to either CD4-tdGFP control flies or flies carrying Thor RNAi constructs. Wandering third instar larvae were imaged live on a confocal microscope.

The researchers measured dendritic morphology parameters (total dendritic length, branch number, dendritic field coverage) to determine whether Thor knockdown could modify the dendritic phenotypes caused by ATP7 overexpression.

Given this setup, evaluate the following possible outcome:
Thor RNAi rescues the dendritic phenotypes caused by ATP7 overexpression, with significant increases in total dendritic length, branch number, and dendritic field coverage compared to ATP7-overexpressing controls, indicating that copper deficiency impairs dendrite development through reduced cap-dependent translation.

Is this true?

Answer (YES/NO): NO